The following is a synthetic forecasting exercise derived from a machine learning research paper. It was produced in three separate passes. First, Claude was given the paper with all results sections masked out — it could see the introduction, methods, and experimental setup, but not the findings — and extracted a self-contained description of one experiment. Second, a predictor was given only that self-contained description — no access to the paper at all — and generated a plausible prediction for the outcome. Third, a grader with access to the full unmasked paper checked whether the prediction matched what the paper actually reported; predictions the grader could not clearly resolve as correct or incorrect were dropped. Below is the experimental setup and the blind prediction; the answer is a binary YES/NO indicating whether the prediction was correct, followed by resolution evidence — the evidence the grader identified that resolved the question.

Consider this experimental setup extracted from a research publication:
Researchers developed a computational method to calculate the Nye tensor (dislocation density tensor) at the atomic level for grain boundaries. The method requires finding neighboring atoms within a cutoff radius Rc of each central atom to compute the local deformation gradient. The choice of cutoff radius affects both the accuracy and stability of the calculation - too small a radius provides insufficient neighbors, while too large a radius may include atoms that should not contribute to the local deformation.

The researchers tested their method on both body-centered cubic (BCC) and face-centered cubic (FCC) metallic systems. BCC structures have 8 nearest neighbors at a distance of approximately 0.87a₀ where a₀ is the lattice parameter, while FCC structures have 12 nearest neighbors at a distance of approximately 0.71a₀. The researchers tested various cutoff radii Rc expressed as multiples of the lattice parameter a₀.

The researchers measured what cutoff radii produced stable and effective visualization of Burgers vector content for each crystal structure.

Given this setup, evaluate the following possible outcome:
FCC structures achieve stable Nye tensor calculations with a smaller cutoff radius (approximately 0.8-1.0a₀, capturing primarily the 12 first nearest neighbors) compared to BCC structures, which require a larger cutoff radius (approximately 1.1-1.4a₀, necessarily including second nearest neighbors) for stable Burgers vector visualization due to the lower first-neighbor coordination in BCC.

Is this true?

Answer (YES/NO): NO